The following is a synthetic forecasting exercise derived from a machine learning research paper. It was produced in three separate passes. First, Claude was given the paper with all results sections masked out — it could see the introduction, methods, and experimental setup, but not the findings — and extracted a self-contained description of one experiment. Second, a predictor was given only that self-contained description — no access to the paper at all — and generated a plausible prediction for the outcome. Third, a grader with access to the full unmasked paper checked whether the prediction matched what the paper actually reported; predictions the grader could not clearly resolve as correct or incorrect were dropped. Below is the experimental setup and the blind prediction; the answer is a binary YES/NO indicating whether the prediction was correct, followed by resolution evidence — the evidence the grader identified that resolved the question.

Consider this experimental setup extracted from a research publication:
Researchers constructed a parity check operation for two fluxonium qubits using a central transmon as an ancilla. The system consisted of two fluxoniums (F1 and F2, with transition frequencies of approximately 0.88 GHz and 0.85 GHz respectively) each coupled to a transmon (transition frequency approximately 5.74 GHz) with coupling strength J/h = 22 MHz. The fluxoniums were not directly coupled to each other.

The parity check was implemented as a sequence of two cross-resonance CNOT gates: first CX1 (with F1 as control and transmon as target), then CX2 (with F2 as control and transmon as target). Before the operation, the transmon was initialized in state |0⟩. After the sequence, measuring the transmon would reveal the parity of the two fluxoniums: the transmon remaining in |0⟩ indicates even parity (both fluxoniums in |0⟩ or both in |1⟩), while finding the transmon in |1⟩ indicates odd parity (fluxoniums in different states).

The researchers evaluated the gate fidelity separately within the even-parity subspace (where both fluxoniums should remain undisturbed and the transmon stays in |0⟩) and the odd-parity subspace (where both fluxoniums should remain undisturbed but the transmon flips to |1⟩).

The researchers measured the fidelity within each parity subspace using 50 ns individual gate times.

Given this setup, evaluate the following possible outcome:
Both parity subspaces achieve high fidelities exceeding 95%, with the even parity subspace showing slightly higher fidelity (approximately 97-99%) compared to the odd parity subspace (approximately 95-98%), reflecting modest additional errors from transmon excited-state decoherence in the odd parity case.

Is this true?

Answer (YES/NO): NO